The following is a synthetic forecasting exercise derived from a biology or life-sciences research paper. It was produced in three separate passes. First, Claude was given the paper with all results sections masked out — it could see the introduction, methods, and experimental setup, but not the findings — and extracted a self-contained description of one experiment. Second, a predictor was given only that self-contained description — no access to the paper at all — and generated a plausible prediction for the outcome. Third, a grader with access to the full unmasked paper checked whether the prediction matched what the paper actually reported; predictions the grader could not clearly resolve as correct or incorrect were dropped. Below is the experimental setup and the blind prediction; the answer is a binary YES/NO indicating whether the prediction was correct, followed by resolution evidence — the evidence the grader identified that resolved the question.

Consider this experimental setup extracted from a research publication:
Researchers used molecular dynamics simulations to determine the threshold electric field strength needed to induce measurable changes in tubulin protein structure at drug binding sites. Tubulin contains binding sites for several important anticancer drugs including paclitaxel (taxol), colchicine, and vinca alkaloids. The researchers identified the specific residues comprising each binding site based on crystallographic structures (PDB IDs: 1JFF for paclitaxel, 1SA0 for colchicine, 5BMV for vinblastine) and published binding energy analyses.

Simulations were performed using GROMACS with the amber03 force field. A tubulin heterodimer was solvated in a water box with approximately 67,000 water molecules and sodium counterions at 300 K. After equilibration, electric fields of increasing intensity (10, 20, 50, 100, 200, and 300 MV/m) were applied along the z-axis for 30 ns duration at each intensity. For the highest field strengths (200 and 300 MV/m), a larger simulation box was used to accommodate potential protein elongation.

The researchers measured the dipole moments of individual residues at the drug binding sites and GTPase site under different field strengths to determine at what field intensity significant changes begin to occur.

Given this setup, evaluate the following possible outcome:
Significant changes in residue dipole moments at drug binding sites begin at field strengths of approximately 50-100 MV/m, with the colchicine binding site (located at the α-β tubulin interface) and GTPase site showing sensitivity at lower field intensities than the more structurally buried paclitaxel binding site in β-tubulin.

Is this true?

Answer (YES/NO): NO